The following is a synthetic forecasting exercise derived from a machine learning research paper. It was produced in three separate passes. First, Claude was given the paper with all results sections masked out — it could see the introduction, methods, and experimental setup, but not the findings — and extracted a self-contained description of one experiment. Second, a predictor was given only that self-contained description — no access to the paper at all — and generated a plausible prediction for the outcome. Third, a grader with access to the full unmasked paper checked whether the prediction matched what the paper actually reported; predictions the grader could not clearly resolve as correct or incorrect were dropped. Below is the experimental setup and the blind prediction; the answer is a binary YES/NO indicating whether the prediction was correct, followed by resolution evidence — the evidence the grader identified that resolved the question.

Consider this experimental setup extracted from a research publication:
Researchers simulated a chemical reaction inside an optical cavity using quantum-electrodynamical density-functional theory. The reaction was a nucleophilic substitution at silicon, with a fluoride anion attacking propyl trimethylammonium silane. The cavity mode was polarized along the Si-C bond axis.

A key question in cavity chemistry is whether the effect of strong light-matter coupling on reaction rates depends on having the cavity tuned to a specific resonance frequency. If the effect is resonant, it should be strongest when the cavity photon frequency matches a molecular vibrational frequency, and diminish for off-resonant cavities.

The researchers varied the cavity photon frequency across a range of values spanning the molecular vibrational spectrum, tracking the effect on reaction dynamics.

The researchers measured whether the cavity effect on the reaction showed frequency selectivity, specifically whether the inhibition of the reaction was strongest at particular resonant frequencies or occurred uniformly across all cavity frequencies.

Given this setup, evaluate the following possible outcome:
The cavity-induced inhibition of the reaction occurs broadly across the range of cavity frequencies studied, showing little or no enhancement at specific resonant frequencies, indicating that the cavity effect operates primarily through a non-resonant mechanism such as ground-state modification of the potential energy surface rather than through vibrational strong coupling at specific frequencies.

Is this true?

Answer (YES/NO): NO